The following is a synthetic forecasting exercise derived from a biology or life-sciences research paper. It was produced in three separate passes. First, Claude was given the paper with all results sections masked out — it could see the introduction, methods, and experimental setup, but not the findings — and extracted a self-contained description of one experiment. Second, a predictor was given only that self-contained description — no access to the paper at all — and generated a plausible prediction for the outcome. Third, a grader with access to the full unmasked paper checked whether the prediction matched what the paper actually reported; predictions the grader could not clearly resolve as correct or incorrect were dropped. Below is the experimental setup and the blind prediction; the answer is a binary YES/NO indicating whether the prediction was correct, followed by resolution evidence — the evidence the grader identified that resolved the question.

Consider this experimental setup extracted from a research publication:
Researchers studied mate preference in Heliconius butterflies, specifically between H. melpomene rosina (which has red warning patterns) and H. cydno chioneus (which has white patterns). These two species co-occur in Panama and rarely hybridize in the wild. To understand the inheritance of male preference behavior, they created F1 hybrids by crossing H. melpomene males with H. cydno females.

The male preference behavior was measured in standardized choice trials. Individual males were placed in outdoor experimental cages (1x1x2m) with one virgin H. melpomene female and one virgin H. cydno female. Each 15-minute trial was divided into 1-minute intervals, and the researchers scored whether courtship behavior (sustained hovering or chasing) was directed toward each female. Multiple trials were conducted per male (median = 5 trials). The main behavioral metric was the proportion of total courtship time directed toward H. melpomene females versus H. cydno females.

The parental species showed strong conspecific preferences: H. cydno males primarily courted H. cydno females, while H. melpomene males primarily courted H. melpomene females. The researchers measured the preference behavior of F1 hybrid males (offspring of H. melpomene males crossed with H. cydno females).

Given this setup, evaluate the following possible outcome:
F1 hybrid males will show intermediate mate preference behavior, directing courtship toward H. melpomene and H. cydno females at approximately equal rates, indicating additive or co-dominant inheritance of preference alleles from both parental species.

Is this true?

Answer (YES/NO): NO